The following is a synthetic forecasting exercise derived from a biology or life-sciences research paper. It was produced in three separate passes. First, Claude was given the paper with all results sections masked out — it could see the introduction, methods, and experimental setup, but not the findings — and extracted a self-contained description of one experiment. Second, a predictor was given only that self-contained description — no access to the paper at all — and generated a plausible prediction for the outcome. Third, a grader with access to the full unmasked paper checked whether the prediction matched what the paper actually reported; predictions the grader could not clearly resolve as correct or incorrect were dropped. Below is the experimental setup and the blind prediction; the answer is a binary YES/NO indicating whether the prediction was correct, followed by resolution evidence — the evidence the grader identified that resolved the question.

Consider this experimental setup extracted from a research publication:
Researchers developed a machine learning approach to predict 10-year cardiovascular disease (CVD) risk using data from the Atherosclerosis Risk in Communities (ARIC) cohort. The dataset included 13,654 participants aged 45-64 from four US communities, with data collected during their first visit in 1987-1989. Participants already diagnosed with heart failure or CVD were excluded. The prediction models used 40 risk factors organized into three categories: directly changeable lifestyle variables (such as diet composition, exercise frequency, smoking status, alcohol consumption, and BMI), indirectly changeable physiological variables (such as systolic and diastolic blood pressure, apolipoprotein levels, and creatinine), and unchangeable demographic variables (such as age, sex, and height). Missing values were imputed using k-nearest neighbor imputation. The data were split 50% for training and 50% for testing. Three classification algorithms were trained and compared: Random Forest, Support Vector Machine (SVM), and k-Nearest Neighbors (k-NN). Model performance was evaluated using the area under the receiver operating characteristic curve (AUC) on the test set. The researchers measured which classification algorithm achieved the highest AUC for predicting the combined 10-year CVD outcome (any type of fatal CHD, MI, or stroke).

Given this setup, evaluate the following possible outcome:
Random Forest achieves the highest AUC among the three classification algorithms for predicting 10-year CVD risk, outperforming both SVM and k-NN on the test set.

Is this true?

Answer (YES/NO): YES